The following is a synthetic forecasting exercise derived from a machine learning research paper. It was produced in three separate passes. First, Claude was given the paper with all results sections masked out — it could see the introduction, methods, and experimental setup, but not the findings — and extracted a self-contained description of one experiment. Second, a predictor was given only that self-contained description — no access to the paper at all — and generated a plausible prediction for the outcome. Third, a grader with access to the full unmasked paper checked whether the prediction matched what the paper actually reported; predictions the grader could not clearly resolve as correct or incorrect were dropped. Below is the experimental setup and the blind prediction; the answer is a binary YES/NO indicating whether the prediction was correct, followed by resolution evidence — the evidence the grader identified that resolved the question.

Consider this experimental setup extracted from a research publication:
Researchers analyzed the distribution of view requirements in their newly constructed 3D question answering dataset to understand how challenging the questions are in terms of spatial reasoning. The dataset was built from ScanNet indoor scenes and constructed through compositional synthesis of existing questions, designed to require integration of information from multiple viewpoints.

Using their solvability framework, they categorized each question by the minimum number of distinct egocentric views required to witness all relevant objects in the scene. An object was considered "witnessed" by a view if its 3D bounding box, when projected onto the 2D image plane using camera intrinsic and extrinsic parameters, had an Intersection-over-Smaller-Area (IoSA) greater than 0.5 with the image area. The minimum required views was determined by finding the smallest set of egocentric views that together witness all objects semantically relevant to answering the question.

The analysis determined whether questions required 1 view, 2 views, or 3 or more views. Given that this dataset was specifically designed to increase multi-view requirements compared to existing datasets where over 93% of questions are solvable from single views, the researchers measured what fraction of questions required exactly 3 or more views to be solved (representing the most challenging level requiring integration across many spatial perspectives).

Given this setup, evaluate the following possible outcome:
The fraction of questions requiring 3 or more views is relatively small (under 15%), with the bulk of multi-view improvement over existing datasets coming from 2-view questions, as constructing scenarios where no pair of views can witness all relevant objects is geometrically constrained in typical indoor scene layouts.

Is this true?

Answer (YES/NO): YES